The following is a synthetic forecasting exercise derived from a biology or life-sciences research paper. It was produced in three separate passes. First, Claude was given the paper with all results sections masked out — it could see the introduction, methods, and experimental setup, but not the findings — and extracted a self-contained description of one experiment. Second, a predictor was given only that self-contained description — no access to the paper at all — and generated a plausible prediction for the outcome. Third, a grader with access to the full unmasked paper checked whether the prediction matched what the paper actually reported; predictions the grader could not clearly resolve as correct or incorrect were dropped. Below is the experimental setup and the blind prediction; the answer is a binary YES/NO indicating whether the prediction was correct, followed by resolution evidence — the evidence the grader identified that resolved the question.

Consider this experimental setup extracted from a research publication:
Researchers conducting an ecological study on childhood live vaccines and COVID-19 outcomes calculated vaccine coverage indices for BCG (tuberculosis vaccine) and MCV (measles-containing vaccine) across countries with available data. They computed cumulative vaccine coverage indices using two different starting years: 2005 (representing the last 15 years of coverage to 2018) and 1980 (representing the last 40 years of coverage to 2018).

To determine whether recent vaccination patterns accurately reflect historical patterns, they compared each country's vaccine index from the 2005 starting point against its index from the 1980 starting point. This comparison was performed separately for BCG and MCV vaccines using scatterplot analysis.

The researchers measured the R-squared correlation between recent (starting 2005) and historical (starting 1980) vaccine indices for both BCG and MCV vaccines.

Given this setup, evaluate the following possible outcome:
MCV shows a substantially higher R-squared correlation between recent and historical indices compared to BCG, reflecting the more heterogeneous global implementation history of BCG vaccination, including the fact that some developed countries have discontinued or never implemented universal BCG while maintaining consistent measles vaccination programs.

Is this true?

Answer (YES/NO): NO